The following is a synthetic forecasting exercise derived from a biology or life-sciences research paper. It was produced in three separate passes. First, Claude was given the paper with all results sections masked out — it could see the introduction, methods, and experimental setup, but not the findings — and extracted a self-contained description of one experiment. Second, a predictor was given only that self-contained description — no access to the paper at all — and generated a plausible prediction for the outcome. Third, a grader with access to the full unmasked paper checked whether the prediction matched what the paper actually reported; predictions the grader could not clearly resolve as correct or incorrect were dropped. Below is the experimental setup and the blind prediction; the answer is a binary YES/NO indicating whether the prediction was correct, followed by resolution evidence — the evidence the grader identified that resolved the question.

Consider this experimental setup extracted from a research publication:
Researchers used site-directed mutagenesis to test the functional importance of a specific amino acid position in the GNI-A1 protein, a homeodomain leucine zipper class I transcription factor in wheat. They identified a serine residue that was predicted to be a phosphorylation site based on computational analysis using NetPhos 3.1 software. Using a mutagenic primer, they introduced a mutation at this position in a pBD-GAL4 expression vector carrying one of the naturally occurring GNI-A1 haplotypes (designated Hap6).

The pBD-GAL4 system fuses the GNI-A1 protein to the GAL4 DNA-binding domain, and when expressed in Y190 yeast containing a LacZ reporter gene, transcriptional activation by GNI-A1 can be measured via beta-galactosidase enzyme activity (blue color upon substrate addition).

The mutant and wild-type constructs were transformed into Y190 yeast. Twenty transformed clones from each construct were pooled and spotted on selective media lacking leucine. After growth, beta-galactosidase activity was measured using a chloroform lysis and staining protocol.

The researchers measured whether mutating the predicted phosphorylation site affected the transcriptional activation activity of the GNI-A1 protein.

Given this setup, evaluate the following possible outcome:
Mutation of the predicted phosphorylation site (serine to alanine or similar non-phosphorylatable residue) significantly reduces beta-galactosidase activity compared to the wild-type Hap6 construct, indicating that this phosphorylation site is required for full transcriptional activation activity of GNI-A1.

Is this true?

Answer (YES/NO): NO